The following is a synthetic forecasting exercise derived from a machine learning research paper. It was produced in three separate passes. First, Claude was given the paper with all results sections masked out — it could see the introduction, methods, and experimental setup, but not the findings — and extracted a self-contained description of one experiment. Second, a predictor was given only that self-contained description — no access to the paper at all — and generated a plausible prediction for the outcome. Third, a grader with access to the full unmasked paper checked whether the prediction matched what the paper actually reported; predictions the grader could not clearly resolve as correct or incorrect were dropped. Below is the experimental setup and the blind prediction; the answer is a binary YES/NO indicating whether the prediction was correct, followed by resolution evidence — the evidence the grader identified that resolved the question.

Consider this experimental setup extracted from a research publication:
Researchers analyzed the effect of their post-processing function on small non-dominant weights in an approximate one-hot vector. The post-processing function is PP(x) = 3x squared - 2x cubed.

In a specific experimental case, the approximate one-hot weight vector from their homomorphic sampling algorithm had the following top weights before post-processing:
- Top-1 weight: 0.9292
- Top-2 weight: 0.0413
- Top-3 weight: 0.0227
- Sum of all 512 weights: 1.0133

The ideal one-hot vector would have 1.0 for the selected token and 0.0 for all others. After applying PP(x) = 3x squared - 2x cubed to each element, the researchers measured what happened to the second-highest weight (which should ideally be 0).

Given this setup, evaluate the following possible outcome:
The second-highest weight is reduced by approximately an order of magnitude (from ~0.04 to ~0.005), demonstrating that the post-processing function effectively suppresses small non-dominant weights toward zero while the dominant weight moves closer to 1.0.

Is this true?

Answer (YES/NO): YES